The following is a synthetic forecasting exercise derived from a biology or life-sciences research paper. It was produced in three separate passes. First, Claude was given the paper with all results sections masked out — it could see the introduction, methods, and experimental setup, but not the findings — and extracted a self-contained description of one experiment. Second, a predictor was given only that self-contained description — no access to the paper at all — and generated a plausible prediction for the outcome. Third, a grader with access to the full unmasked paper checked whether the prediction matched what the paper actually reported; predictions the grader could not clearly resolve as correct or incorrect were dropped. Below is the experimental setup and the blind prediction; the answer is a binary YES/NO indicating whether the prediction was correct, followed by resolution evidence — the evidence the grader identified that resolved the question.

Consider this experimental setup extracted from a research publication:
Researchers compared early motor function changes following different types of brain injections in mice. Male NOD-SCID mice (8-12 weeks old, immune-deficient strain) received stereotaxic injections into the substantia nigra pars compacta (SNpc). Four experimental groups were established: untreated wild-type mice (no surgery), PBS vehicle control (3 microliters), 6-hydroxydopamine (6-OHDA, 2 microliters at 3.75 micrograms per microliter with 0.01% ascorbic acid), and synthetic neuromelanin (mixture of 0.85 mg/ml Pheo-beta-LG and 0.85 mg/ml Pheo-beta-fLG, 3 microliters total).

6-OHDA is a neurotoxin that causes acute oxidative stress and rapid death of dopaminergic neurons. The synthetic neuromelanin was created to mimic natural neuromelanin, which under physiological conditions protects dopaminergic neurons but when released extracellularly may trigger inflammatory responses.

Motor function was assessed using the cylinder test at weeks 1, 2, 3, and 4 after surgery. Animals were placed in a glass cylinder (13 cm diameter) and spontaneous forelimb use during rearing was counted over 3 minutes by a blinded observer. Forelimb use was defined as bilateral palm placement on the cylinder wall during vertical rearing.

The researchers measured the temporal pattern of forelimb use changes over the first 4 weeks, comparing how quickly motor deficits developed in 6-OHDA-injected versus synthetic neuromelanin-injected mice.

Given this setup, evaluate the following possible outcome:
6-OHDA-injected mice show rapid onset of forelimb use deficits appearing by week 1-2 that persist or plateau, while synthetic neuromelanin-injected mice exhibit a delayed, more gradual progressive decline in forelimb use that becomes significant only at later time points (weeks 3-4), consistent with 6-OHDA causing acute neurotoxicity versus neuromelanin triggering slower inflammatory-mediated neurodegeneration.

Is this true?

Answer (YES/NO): NO